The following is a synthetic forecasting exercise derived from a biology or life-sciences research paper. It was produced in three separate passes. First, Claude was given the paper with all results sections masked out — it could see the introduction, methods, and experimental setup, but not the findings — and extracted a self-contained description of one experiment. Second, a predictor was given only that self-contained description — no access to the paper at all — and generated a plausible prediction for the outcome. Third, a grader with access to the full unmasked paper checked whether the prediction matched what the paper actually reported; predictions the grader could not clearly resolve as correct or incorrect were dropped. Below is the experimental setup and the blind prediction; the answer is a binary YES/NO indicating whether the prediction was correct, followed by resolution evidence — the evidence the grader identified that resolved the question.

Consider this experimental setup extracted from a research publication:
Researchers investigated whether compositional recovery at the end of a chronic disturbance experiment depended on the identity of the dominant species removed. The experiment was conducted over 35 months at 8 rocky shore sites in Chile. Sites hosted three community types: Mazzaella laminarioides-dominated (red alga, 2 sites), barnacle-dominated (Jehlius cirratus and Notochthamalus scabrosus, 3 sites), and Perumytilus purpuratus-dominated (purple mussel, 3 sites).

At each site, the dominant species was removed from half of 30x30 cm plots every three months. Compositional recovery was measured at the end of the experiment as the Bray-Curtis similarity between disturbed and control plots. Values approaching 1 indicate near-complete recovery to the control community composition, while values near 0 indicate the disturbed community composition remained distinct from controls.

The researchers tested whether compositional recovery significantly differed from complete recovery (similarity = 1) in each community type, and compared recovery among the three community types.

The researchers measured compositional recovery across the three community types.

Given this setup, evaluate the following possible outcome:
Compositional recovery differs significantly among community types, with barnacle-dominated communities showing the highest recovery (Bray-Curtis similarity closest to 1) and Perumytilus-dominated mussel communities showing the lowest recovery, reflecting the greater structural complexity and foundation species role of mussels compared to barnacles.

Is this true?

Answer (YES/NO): NO